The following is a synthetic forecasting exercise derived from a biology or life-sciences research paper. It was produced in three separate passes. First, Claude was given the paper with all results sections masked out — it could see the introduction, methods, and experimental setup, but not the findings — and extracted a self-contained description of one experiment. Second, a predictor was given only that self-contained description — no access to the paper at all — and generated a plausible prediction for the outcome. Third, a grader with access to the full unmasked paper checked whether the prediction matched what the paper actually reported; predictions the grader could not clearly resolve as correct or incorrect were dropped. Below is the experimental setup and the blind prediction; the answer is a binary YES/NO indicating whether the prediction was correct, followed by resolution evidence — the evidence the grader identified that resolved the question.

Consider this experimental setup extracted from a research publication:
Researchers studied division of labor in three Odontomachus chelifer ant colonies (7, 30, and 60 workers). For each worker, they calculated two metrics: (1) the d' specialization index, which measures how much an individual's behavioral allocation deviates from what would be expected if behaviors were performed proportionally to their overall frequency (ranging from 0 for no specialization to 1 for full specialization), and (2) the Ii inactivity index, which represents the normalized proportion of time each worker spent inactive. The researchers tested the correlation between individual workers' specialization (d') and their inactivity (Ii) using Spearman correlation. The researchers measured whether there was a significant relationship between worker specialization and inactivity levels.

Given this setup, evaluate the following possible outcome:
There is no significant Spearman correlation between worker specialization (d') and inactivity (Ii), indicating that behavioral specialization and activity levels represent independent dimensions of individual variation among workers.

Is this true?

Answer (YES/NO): YES